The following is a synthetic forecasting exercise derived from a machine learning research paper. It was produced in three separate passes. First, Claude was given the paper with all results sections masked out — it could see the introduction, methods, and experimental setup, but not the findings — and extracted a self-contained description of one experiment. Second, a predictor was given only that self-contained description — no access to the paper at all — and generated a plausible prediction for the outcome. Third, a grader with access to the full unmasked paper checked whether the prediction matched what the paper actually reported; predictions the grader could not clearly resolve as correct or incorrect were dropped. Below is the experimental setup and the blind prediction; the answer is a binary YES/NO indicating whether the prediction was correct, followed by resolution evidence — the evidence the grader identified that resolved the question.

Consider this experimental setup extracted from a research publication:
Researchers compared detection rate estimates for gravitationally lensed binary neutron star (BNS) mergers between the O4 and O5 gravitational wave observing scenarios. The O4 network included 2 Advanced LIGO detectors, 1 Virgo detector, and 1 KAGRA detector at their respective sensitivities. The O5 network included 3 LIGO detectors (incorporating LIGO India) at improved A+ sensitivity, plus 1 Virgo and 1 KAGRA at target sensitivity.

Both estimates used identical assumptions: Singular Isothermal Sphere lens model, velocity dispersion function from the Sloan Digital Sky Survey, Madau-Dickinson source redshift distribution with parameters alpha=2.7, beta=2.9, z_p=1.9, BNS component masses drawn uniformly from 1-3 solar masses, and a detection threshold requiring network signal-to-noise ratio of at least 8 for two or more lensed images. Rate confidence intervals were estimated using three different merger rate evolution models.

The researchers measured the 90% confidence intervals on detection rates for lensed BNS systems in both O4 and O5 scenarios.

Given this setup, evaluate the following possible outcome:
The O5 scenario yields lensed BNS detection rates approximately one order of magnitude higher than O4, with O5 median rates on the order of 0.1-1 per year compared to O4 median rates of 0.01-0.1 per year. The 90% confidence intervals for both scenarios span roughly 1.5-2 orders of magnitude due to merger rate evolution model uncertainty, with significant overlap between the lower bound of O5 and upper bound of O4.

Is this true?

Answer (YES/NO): NO